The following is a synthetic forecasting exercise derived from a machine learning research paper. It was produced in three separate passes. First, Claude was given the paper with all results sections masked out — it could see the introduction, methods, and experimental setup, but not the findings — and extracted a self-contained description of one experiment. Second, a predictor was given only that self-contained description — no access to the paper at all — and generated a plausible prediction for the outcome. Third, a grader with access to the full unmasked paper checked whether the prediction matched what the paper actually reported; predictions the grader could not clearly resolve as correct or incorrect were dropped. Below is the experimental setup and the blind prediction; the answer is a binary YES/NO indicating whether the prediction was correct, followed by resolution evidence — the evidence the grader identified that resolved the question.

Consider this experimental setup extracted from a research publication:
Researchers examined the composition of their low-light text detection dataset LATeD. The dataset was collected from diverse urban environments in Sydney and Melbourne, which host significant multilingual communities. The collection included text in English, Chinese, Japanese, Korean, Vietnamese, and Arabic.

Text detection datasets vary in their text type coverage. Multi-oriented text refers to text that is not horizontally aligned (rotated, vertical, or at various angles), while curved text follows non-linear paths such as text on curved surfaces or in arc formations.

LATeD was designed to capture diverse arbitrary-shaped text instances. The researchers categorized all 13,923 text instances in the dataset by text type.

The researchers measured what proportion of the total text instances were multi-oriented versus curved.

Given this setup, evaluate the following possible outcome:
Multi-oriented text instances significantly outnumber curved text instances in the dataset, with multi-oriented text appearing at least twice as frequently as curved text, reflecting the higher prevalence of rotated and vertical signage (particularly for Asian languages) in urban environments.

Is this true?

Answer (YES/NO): YES